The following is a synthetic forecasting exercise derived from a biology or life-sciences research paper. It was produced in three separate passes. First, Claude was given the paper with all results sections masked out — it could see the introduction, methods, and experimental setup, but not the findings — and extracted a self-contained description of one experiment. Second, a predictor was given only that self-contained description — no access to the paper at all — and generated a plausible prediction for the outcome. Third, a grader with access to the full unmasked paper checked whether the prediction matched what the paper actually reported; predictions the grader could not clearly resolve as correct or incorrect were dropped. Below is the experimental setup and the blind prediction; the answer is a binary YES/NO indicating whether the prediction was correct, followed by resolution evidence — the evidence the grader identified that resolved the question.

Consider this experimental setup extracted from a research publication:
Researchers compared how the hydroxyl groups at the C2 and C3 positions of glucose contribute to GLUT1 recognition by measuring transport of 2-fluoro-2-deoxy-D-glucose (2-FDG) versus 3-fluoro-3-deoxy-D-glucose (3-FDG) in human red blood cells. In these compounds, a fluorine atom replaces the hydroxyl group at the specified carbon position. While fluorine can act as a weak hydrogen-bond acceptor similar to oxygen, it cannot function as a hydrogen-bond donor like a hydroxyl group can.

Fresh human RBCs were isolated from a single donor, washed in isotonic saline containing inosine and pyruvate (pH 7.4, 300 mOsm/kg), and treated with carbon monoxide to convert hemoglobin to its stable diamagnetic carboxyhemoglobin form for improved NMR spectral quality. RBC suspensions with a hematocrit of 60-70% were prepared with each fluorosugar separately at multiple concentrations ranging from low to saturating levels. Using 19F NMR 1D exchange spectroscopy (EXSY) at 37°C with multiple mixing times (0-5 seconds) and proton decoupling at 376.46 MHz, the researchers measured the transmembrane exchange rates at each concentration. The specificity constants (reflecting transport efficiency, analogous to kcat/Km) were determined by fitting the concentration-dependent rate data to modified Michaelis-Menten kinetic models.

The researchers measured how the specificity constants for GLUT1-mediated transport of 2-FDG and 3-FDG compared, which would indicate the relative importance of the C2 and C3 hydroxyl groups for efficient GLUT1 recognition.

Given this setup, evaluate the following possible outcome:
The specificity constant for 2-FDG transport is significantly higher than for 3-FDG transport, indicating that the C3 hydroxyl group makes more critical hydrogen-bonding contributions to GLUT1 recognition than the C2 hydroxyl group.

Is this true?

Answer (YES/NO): NO